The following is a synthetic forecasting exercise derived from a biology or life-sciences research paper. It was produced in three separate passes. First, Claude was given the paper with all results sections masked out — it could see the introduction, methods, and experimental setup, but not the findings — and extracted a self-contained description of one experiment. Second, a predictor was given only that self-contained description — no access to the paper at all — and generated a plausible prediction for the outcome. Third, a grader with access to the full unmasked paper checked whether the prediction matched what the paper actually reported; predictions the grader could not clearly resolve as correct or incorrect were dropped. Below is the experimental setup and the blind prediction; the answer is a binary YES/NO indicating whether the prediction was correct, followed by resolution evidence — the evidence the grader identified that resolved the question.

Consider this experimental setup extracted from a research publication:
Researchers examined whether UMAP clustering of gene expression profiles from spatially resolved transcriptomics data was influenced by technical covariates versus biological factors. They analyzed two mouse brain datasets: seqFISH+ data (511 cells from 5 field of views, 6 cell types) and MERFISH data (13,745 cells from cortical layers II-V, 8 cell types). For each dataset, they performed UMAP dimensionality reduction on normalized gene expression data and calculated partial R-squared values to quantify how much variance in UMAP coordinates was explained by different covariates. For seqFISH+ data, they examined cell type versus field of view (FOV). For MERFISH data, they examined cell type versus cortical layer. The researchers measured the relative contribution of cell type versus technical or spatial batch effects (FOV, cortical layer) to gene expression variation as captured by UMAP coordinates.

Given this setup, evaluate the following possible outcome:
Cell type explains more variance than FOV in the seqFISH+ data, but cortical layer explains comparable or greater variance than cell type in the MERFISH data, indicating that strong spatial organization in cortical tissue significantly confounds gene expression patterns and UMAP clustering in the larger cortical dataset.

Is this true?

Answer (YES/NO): NO